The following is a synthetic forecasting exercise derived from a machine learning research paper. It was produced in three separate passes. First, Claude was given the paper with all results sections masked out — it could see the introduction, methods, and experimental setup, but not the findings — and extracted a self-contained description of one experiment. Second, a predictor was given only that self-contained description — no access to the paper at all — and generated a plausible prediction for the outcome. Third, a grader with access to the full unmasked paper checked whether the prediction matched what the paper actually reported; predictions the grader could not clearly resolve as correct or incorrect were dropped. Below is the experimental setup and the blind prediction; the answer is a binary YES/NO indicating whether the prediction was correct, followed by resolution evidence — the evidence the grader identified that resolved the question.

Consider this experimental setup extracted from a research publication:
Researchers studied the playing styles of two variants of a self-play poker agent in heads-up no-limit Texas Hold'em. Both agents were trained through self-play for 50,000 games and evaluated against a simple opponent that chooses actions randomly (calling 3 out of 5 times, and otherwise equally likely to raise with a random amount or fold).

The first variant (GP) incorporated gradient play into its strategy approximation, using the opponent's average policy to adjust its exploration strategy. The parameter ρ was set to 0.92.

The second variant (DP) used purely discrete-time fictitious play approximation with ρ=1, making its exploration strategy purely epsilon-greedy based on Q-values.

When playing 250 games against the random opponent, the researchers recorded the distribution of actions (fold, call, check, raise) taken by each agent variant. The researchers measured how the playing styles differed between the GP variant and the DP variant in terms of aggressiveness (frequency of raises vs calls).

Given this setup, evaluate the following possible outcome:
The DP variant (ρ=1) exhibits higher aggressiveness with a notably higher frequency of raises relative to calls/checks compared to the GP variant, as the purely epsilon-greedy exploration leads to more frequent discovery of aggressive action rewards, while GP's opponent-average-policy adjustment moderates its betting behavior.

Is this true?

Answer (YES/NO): NO